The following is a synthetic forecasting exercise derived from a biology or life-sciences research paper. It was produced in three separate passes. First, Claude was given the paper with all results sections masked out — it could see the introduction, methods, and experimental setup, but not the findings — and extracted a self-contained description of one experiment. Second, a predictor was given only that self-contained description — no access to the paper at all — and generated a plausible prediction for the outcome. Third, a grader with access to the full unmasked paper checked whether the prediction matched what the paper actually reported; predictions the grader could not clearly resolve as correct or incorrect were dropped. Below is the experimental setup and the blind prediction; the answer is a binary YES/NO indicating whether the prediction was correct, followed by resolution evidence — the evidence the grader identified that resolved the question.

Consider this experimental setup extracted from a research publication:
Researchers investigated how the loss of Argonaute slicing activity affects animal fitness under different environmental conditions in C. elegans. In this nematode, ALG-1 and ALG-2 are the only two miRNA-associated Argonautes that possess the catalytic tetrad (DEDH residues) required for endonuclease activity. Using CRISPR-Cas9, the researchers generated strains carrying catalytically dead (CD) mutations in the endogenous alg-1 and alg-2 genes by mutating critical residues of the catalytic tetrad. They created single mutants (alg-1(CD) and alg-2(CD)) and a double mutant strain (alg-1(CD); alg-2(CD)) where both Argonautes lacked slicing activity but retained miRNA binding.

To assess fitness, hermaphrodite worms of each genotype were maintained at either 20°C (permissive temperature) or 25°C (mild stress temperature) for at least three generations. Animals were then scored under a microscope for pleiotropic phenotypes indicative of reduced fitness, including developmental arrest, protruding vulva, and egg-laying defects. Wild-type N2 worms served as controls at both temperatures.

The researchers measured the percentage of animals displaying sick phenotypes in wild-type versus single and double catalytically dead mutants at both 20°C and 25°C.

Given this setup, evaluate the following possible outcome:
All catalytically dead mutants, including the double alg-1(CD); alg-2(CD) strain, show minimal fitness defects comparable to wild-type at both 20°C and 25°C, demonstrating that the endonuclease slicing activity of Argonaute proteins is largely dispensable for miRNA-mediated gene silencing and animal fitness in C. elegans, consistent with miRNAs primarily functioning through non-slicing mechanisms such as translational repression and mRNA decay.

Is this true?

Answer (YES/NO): NO